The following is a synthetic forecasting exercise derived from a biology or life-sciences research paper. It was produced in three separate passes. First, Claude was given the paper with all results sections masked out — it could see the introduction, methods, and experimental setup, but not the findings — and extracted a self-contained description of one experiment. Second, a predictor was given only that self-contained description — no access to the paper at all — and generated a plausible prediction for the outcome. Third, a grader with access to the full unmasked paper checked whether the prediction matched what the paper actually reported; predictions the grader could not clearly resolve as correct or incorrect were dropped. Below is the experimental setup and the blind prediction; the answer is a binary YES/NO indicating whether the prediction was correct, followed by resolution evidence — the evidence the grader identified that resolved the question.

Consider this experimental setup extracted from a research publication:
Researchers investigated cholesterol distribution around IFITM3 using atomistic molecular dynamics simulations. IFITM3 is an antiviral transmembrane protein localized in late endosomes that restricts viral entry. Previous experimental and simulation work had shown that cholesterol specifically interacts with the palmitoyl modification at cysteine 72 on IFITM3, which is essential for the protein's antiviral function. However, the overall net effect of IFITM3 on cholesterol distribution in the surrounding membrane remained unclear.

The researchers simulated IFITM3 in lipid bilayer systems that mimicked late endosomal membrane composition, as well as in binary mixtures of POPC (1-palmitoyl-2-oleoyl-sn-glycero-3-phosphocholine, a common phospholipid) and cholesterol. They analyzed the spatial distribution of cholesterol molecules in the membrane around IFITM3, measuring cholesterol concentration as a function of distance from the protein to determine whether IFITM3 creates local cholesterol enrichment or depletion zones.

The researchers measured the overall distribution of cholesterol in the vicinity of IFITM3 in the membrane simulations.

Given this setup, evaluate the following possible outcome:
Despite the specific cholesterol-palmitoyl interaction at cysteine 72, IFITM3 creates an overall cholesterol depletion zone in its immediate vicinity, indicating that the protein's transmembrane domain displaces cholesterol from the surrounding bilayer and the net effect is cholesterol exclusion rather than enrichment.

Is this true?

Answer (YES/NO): YES